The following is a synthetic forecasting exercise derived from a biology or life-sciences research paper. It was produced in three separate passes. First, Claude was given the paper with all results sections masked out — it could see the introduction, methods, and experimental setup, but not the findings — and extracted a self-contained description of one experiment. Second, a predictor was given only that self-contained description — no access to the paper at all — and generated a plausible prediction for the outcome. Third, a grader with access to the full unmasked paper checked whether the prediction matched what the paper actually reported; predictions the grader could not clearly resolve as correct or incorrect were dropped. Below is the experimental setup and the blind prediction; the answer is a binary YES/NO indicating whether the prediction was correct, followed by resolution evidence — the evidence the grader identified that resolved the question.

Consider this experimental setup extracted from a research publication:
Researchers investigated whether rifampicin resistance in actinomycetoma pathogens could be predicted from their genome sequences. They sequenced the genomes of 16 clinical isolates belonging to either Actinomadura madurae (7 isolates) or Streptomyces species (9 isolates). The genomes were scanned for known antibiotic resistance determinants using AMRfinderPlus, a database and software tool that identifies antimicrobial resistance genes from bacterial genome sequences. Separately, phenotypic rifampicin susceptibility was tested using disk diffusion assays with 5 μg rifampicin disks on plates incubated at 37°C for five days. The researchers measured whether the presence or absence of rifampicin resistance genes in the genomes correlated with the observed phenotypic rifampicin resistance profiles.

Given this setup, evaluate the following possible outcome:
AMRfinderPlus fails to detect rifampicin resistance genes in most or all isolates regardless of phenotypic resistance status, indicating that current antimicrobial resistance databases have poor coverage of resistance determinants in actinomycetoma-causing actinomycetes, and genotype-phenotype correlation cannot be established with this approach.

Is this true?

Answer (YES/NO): NO